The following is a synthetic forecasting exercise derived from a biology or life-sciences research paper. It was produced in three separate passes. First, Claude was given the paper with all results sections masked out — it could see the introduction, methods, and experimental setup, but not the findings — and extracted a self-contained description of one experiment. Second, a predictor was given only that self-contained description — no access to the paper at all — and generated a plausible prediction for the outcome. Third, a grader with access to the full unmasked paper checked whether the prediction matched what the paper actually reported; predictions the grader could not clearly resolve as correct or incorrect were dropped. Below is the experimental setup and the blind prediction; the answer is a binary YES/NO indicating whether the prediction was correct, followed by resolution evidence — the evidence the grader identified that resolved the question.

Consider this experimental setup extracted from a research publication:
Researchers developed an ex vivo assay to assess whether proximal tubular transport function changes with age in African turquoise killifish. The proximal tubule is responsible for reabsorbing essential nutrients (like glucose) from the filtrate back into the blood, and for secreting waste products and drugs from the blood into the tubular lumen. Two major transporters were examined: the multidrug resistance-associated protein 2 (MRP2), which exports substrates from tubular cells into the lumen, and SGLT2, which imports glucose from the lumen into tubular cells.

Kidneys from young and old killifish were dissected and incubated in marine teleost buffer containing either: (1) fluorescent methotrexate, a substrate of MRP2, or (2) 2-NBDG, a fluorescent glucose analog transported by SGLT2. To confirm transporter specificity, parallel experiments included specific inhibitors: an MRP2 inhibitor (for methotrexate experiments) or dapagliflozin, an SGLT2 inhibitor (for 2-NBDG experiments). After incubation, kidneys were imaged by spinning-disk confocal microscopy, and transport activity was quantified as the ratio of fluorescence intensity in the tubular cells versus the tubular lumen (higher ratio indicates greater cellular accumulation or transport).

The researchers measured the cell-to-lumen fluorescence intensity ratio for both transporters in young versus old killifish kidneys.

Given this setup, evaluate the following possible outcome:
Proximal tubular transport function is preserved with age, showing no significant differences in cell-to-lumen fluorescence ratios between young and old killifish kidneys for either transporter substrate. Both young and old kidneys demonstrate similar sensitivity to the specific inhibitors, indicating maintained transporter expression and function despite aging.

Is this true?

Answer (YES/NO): NO